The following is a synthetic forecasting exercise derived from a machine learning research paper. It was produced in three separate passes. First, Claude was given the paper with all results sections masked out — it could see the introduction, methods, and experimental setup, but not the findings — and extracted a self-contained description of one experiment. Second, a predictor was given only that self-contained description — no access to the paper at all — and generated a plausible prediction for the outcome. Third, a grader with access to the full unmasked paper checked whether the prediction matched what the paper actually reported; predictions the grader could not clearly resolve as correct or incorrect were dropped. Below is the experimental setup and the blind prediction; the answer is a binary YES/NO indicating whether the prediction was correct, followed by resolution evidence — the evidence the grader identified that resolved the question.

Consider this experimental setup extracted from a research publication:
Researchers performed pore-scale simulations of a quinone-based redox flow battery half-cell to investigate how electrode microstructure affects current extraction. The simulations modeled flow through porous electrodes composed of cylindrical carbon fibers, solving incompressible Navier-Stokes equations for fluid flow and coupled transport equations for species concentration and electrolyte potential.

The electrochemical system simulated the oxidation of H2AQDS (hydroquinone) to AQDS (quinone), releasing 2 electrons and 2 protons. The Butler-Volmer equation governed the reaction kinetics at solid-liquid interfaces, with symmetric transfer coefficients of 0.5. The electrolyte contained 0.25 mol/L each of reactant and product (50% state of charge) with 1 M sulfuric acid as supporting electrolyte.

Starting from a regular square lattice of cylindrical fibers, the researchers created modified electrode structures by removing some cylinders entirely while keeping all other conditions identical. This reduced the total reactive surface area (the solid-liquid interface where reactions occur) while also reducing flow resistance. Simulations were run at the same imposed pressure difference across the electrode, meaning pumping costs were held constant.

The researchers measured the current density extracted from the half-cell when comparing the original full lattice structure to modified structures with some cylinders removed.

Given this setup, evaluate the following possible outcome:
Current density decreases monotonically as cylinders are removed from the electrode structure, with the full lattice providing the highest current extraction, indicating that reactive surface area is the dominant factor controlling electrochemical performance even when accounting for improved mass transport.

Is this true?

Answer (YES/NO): NO